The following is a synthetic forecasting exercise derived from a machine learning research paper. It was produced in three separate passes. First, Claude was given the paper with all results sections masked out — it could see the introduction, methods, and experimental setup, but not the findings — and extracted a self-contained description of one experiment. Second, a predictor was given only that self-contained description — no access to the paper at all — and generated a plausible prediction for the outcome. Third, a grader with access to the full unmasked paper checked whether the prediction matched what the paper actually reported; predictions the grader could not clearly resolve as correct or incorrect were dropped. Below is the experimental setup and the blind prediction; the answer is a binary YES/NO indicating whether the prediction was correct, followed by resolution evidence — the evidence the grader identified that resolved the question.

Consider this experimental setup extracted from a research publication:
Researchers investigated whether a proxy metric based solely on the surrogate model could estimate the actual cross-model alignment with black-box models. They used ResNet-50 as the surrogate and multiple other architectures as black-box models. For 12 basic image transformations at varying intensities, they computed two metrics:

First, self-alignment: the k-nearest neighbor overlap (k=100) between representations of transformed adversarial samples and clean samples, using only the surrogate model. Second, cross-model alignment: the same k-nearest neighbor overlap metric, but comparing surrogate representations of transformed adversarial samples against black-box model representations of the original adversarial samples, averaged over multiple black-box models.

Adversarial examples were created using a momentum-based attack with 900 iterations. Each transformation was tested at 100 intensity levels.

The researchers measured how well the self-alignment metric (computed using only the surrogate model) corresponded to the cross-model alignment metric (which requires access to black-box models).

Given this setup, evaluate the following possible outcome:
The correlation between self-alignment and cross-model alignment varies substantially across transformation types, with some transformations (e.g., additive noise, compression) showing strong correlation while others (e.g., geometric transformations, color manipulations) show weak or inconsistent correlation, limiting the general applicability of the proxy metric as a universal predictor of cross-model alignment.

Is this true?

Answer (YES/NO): NO